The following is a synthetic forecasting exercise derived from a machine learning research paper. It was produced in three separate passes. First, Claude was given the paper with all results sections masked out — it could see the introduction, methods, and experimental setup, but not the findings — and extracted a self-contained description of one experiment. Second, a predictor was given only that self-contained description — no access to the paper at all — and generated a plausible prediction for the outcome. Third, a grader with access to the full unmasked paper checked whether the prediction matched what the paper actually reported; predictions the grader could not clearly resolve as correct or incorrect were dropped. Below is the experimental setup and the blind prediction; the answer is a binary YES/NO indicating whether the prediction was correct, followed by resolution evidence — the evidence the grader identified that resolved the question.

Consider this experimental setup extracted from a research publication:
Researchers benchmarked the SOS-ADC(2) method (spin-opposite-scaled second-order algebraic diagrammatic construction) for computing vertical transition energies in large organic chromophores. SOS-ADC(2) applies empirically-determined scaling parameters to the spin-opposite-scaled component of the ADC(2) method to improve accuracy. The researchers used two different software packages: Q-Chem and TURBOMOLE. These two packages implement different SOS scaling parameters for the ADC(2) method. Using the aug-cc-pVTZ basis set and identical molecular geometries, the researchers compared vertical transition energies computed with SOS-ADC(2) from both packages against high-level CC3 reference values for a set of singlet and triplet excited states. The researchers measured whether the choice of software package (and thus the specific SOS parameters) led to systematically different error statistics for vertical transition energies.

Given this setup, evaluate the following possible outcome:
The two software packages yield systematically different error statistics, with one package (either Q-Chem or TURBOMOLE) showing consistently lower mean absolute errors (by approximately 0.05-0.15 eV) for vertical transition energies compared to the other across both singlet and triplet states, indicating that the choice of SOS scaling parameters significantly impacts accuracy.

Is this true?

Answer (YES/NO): NO